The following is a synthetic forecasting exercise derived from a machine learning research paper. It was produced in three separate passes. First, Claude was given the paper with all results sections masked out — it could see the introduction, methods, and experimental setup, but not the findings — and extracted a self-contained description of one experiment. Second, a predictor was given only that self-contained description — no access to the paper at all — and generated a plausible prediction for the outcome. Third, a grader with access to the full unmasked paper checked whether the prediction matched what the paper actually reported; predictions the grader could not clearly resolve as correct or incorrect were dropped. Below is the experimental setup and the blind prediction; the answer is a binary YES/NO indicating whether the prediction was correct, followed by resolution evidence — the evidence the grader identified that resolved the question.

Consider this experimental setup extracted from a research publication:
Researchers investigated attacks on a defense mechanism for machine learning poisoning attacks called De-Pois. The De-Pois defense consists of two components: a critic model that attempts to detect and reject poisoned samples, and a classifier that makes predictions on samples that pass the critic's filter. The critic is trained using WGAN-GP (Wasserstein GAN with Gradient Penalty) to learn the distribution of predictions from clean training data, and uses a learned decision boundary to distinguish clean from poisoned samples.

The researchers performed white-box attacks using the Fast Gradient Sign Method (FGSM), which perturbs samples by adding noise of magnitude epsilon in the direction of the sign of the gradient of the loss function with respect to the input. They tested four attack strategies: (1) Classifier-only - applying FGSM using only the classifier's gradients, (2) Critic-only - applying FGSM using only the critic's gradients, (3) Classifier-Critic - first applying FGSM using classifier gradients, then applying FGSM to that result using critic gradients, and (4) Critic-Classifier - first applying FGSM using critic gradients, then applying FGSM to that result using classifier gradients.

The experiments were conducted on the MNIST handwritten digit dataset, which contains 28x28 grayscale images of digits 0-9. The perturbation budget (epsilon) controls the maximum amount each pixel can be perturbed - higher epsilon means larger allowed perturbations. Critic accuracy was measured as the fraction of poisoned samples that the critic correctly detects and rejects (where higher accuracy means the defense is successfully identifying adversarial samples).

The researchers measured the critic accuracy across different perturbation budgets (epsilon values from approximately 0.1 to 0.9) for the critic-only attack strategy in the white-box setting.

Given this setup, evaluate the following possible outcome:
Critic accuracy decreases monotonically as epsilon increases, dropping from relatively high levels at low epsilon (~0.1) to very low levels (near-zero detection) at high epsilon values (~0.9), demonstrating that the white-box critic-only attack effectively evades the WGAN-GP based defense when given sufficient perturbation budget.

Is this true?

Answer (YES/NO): NO